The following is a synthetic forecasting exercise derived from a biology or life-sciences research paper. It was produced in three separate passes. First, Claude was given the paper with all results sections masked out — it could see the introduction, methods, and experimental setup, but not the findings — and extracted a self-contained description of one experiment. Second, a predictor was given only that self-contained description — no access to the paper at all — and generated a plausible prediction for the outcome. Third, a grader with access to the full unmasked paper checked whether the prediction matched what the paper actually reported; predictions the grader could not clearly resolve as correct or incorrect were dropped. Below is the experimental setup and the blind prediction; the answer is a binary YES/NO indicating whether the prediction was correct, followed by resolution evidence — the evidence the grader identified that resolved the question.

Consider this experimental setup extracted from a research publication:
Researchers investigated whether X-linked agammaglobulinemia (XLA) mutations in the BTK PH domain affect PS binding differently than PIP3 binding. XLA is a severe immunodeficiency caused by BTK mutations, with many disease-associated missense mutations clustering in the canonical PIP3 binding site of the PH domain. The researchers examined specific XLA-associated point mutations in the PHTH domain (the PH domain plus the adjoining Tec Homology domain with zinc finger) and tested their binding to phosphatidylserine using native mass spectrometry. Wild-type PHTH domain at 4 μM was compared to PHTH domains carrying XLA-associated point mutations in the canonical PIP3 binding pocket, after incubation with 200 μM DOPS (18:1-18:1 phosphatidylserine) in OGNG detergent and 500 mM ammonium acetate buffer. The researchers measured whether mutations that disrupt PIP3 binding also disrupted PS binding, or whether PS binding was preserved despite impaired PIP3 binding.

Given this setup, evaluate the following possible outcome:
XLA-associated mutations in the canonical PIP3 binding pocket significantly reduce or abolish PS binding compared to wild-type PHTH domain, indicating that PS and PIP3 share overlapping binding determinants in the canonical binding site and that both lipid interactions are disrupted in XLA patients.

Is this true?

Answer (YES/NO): NO